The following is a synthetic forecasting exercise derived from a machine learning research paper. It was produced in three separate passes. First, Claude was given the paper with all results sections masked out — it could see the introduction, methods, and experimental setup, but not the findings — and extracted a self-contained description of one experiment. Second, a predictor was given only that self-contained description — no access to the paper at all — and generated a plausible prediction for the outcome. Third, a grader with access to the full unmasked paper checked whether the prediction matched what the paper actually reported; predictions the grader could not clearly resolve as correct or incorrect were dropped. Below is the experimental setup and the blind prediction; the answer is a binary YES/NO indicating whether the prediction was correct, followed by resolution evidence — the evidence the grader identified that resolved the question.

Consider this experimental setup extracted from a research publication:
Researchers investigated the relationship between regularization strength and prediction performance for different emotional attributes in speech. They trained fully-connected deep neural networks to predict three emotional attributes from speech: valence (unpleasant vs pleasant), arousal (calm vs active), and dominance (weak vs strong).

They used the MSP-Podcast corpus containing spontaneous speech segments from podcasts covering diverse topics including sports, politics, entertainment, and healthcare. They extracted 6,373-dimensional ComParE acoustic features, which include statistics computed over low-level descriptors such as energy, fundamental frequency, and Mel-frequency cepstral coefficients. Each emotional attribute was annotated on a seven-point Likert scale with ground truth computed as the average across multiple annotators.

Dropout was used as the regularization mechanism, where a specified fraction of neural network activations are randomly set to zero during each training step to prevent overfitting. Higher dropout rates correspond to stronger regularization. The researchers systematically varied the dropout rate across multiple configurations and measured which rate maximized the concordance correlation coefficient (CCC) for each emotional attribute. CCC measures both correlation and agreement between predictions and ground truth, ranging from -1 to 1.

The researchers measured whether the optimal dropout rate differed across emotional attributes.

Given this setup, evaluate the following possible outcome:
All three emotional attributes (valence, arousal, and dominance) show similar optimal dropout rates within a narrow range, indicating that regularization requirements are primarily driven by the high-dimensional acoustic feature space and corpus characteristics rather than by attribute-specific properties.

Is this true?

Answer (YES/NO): NO